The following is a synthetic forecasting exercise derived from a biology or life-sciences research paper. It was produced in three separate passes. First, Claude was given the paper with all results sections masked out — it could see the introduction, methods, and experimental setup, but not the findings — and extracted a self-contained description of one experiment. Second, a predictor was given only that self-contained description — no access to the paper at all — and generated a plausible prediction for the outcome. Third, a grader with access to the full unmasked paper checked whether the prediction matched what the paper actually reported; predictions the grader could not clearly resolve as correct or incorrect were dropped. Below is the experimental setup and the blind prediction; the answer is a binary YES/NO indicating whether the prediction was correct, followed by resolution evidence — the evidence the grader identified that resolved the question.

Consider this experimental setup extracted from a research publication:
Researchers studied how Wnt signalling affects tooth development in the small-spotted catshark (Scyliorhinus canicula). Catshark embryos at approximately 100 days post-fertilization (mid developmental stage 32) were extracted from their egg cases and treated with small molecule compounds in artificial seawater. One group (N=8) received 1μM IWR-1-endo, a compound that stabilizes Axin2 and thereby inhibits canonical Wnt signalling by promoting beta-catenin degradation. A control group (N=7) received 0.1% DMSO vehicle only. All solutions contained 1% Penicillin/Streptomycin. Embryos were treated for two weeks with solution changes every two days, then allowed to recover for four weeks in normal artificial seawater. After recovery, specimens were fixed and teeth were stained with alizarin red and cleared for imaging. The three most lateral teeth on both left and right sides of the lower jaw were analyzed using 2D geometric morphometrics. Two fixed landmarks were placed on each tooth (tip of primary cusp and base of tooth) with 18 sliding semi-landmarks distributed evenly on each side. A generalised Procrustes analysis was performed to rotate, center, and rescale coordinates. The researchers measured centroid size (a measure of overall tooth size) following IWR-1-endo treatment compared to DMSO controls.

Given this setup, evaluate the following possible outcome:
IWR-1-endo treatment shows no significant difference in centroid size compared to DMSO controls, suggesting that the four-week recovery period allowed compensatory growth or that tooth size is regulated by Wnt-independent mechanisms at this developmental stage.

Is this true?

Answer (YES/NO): NO